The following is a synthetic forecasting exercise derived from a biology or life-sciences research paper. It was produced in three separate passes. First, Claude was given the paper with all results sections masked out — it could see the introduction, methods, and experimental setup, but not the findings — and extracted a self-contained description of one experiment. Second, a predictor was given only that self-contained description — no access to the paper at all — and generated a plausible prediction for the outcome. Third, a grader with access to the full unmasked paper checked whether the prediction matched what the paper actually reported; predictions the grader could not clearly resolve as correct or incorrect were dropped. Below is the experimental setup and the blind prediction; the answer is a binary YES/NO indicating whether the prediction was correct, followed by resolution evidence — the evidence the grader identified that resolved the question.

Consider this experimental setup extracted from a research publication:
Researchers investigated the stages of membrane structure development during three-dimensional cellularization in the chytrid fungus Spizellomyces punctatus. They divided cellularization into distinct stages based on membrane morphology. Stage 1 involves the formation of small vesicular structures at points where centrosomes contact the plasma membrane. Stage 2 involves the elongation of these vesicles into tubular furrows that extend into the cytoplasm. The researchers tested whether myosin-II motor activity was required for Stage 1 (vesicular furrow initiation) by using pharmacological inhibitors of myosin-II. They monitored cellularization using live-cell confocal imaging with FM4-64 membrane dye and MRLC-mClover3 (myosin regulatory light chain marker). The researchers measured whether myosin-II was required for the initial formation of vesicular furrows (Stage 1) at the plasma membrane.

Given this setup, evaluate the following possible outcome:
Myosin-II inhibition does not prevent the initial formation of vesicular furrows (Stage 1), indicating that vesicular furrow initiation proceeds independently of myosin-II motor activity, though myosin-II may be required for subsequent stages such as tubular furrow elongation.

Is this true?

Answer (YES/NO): YES